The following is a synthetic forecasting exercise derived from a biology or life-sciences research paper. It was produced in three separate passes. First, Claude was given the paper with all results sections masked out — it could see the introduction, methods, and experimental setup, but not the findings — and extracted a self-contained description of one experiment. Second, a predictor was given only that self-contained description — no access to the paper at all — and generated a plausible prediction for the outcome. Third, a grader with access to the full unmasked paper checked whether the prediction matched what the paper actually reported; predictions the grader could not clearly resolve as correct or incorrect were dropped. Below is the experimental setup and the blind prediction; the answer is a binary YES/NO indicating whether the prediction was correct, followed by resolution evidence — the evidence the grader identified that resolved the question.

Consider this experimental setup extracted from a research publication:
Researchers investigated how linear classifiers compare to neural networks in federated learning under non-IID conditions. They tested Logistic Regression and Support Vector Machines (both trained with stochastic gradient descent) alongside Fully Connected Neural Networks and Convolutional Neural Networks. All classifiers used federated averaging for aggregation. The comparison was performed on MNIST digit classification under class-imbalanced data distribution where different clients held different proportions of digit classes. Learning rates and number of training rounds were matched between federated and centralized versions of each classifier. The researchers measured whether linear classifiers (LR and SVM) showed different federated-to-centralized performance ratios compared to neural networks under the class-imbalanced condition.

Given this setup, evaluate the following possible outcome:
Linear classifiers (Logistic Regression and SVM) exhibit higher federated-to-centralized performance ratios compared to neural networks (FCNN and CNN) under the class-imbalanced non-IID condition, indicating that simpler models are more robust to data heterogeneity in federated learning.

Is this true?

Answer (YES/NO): NO